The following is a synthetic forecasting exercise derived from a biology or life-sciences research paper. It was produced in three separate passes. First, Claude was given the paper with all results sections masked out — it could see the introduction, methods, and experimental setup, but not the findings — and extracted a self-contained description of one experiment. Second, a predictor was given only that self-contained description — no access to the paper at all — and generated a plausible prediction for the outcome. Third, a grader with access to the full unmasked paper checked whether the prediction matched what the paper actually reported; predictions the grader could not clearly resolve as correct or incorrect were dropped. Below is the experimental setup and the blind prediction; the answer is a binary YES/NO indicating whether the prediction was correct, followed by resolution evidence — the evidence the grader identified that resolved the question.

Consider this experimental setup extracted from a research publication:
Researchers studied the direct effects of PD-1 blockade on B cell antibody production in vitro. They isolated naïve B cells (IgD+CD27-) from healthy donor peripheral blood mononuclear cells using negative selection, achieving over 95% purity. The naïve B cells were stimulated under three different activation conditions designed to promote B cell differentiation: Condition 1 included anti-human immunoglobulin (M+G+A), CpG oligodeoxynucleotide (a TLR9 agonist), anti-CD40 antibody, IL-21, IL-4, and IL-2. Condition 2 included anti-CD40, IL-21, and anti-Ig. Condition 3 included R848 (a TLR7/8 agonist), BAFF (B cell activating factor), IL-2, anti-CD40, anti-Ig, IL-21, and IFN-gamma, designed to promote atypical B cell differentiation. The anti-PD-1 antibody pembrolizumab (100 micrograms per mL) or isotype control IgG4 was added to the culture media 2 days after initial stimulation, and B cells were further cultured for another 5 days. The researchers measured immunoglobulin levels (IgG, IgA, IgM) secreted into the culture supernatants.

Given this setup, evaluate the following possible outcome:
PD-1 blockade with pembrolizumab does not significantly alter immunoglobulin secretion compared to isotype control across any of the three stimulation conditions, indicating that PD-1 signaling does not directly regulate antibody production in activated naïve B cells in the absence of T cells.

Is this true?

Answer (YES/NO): NO